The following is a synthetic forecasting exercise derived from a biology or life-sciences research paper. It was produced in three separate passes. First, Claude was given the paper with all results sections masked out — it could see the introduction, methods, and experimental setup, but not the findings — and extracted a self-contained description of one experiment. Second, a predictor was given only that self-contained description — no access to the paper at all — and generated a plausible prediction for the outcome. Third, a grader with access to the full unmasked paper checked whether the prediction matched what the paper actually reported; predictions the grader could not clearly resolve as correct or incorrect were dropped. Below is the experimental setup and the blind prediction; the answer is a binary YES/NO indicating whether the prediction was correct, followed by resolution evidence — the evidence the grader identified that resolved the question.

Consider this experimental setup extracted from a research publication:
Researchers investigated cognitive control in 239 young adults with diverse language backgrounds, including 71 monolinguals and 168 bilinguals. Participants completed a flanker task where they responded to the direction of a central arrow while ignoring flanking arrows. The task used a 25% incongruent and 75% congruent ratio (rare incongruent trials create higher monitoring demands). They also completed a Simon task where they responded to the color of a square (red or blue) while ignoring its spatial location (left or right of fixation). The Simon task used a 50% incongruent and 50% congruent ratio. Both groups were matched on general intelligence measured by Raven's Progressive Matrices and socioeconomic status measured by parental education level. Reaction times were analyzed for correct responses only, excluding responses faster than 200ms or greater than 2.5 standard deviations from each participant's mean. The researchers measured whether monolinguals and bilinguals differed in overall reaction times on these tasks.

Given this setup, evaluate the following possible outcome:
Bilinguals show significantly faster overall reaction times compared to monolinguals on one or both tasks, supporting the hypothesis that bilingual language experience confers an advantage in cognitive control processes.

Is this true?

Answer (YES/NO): NO